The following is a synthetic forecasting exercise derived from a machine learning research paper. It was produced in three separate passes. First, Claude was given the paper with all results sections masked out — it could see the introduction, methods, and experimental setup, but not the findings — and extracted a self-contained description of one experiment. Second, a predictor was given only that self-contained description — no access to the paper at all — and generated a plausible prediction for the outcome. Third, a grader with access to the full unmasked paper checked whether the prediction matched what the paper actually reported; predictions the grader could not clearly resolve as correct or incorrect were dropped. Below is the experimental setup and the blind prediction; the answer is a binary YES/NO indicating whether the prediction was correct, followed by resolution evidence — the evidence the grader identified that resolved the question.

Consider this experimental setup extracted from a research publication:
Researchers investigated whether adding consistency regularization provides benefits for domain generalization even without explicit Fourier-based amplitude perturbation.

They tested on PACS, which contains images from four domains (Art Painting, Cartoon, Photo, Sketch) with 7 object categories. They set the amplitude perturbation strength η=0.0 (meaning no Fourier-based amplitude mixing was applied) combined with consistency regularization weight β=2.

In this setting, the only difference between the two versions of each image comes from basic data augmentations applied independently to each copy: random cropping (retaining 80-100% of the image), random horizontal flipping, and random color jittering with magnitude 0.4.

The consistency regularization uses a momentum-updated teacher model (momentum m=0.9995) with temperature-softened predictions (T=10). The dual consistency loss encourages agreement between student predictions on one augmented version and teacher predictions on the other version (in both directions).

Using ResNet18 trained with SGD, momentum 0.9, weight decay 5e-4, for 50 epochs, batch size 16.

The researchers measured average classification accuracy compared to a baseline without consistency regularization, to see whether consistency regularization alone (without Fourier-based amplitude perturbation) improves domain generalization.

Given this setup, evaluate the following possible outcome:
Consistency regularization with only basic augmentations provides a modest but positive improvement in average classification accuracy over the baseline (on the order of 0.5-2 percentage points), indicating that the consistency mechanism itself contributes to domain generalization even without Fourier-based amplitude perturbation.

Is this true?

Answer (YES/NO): NO